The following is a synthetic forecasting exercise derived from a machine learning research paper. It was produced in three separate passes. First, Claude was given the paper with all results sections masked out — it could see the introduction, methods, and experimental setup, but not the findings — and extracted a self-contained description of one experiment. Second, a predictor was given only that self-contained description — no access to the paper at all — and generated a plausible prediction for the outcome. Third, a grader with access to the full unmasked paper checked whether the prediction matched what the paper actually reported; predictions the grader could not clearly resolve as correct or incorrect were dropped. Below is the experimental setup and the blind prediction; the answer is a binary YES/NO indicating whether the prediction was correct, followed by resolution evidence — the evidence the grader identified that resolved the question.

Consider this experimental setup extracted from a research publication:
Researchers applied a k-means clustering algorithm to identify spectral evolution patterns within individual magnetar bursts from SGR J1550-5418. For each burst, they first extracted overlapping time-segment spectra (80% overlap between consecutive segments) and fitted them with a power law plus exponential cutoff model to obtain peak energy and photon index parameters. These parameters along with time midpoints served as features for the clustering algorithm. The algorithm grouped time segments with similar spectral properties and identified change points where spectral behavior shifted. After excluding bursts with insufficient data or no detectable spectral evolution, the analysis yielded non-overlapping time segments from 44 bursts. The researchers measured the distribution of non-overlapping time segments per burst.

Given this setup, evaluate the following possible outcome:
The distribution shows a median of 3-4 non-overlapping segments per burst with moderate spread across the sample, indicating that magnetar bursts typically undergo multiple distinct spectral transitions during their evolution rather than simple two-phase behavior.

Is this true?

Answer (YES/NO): NO